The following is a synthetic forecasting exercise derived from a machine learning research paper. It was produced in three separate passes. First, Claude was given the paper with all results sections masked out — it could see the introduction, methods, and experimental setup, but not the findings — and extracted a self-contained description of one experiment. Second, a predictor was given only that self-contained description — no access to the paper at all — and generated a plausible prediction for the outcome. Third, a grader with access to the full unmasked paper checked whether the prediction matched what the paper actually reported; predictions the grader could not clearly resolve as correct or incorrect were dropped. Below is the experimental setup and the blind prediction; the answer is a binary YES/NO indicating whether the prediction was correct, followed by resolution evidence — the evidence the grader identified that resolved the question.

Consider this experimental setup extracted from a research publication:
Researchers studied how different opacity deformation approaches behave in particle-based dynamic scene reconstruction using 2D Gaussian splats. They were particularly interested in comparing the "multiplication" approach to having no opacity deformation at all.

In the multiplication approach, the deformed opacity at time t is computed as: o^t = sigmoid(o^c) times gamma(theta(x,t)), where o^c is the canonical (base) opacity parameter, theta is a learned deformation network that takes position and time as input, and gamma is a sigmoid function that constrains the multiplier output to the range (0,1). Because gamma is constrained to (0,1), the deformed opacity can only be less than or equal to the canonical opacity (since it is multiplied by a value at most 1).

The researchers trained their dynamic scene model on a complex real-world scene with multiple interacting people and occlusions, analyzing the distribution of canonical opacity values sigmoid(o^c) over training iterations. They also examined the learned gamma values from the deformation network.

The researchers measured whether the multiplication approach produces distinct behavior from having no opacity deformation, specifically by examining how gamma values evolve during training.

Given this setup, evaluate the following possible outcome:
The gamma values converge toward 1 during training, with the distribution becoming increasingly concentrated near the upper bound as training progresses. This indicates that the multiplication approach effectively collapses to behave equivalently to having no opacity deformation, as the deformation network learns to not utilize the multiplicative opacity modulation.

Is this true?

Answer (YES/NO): YES